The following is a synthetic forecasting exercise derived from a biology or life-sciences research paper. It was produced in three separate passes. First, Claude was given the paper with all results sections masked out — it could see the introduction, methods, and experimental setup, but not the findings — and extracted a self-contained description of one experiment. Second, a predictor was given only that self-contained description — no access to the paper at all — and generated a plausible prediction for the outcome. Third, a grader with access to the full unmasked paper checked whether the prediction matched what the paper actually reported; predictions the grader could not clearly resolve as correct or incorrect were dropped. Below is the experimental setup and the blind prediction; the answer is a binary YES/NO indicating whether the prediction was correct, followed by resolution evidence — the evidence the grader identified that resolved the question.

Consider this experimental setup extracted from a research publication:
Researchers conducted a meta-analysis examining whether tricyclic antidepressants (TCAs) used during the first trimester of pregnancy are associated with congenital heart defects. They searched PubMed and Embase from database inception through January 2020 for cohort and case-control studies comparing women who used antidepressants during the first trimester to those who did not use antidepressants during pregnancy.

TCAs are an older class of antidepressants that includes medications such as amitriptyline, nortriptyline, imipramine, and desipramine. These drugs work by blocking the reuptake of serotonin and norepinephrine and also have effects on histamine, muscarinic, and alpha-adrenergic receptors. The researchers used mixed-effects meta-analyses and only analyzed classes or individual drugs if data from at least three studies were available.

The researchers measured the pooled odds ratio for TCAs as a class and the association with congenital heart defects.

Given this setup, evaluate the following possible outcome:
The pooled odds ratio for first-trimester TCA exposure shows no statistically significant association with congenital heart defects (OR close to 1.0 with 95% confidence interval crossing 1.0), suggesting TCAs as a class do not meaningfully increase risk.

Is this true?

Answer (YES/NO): YES